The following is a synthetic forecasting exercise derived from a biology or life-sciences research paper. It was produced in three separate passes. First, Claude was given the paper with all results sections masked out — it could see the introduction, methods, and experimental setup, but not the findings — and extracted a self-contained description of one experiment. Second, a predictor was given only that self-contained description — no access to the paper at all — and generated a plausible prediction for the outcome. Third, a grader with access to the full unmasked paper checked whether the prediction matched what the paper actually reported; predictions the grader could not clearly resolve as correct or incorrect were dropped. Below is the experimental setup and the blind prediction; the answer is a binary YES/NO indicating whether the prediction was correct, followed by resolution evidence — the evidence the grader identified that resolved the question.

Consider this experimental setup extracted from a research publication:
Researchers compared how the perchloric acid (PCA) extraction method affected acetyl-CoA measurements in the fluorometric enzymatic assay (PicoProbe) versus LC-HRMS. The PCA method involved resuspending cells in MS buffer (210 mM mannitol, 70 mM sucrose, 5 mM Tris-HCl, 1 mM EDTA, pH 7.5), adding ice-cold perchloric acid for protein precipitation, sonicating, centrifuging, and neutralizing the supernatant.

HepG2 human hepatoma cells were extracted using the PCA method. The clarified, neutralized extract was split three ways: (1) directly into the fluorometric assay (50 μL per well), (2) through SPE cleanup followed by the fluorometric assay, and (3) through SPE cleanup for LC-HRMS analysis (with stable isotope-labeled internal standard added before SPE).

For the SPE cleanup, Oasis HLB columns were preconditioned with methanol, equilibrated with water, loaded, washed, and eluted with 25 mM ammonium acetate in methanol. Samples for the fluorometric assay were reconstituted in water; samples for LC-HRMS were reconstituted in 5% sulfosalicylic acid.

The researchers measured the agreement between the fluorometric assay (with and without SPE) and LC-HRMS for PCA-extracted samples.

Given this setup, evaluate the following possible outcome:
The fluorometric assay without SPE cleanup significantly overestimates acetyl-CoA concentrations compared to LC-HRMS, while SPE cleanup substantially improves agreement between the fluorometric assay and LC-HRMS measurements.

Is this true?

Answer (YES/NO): NO